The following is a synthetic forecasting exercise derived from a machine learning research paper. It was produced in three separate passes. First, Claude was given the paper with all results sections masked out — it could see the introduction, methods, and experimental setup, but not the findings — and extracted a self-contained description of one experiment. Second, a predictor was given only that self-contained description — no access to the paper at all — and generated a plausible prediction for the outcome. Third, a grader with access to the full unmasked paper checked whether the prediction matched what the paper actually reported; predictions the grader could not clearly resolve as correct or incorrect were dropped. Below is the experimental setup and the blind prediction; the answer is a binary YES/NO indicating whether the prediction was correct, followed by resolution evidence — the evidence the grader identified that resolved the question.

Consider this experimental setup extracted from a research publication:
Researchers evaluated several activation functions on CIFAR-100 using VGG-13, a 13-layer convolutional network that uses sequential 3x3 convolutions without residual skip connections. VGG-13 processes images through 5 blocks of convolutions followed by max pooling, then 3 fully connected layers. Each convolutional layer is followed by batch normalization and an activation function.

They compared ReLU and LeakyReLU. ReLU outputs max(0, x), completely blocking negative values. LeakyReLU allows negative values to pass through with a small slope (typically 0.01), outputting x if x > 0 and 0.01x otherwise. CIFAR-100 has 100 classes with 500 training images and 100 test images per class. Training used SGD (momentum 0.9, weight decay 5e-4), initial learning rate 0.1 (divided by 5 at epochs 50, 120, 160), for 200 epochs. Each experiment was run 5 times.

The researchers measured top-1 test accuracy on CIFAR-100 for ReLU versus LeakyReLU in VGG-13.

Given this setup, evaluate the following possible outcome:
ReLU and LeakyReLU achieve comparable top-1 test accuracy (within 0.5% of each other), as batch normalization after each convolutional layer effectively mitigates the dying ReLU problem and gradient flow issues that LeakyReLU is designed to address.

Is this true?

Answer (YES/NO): YES